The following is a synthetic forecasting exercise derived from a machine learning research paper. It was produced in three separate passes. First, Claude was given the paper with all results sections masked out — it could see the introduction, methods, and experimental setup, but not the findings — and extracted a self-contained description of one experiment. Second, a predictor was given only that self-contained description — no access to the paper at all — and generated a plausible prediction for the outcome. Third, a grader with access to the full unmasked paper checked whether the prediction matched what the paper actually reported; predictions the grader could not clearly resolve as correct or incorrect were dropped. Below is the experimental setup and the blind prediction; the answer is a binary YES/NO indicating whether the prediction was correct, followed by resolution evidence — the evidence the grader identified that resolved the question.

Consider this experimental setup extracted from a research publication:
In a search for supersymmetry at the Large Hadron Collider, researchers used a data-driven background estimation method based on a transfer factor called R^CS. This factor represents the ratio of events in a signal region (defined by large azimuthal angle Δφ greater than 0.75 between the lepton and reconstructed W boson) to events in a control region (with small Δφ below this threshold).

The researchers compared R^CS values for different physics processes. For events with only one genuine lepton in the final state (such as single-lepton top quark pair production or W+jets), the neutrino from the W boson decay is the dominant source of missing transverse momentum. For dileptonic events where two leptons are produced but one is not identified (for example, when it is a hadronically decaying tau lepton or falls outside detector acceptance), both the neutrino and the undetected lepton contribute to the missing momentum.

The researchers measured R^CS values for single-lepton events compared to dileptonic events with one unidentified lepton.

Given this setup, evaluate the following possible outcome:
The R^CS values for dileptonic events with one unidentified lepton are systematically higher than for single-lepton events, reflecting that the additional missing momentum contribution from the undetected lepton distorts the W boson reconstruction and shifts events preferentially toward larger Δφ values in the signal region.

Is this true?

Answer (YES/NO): YES